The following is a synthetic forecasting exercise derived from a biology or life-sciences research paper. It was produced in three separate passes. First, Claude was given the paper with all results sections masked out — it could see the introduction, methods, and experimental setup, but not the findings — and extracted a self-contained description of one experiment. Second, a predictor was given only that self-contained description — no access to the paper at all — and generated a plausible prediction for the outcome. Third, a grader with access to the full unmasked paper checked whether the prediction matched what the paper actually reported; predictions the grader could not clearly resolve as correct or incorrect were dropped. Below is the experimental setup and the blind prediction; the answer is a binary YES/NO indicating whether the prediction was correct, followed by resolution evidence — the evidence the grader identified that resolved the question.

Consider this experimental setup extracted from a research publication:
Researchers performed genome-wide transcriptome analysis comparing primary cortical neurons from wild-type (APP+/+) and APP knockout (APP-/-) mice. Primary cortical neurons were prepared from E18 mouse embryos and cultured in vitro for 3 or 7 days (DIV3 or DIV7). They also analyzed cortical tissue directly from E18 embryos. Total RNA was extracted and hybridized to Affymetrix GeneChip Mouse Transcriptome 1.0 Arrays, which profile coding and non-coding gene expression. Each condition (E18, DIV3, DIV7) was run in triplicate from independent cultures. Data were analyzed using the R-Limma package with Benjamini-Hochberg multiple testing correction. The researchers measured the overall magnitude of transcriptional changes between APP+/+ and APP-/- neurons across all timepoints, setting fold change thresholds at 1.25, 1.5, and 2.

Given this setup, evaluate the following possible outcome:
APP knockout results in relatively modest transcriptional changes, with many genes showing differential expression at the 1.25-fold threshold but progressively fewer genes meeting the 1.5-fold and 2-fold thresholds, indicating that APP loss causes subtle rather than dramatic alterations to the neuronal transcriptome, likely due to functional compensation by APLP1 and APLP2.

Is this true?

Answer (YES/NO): NO